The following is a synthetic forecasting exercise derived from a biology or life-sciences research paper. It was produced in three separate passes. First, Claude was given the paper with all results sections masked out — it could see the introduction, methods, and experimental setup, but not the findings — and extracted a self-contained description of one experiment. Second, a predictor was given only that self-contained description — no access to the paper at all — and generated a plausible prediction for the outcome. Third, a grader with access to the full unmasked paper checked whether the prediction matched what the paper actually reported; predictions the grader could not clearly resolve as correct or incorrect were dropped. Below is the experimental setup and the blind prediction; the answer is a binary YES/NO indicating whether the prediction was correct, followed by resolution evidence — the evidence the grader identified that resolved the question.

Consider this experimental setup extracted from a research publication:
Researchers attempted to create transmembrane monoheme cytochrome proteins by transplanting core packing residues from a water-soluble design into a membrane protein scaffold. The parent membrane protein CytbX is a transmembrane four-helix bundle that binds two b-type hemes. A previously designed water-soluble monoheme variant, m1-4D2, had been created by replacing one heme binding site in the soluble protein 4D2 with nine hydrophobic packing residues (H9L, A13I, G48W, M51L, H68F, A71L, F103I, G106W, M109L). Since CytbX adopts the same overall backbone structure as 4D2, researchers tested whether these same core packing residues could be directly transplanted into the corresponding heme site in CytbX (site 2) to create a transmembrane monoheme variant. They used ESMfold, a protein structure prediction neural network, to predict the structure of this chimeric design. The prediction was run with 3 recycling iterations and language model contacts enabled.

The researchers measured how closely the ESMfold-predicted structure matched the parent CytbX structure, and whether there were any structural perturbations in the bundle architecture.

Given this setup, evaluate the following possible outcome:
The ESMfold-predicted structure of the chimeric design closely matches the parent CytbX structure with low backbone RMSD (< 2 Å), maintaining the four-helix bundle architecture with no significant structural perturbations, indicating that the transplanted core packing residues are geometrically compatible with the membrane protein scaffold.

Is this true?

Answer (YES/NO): NO